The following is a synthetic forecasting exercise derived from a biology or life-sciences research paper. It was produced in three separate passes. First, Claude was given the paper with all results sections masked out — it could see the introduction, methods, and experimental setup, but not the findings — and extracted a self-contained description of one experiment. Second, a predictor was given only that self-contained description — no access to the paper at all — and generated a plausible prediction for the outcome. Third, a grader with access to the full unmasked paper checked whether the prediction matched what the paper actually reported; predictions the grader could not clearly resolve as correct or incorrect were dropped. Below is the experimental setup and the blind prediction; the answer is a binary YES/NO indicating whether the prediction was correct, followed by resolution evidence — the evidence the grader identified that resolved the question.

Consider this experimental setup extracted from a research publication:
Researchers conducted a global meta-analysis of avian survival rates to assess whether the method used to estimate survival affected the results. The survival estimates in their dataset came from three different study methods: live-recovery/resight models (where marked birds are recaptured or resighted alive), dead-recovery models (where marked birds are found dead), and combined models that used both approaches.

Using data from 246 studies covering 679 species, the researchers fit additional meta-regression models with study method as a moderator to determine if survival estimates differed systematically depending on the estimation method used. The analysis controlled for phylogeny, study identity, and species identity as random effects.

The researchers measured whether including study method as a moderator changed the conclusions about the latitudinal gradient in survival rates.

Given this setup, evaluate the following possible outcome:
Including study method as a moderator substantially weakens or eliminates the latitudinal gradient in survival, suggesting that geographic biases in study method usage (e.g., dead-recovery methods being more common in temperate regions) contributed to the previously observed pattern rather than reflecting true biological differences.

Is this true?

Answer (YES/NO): NO